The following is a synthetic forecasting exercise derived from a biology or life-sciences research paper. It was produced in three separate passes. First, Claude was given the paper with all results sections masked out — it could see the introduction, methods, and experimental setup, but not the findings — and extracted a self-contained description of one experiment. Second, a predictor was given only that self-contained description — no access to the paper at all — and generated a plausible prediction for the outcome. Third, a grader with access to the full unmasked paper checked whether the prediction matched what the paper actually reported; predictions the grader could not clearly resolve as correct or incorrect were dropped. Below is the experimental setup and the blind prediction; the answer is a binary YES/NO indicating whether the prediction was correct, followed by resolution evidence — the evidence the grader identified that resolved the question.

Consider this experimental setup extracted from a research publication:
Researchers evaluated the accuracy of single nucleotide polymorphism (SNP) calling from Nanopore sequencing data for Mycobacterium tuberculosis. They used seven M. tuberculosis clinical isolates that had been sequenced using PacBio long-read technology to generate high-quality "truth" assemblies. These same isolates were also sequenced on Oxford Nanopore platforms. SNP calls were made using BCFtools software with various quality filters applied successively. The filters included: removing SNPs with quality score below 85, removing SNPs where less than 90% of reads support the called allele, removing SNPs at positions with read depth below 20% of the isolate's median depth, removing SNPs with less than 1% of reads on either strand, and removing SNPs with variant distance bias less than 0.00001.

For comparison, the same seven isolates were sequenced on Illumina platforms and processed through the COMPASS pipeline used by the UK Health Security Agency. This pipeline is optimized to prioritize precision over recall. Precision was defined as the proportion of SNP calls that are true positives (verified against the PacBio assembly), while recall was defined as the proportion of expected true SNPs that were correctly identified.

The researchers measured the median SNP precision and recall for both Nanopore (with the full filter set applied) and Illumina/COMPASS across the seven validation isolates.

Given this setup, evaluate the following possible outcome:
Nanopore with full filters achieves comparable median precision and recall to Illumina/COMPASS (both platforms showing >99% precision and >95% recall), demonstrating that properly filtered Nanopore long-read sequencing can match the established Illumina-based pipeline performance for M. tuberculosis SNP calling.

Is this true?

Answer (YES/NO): NO